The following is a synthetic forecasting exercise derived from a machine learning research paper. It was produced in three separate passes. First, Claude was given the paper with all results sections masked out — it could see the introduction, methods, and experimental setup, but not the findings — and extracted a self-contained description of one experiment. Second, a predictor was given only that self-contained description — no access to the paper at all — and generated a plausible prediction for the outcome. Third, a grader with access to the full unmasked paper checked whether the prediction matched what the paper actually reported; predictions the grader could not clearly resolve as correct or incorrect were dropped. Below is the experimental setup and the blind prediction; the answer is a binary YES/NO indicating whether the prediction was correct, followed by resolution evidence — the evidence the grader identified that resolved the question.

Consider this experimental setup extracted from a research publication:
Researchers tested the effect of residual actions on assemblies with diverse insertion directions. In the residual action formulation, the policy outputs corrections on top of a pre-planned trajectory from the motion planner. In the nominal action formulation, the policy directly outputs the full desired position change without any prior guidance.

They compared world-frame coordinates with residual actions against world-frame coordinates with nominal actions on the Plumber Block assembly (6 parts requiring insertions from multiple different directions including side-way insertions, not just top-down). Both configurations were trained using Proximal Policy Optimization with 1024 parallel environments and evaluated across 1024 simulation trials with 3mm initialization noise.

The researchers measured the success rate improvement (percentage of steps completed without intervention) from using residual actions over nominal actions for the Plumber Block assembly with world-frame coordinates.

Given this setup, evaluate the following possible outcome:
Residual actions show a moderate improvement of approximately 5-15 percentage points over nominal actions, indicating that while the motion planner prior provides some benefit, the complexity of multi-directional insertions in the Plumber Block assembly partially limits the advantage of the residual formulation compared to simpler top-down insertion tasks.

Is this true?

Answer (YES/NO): NO